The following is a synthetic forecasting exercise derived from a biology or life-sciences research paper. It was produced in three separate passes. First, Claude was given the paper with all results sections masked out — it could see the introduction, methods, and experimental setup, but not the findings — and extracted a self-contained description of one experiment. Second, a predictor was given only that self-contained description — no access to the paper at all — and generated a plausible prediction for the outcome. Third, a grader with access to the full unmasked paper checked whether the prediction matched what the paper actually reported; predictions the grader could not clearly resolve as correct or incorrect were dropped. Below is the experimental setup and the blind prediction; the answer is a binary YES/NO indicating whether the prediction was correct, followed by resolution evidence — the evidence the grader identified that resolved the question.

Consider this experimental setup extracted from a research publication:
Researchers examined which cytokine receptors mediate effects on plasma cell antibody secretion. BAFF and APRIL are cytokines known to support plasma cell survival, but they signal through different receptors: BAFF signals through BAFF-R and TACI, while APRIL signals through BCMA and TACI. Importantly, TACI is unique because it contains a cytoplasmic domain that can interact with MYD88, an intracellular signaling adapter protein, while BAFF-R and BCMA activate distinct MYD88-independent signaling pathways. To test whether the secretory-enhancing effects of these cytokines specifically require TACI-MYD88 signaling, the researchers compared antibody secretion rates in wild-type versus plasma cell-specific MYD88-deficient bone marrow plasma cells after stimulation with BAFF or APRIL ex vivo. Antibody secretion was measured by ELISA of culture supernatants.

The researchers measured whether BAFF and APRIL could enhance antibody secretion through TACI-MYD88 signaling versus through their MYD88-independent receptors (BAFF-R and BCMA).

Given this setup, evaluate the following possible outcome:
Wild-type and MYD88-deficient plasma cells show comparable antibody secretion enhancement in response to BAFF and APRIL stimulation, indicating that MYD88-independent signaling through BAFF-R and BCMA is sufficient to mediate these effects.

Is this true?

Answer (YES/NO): NO